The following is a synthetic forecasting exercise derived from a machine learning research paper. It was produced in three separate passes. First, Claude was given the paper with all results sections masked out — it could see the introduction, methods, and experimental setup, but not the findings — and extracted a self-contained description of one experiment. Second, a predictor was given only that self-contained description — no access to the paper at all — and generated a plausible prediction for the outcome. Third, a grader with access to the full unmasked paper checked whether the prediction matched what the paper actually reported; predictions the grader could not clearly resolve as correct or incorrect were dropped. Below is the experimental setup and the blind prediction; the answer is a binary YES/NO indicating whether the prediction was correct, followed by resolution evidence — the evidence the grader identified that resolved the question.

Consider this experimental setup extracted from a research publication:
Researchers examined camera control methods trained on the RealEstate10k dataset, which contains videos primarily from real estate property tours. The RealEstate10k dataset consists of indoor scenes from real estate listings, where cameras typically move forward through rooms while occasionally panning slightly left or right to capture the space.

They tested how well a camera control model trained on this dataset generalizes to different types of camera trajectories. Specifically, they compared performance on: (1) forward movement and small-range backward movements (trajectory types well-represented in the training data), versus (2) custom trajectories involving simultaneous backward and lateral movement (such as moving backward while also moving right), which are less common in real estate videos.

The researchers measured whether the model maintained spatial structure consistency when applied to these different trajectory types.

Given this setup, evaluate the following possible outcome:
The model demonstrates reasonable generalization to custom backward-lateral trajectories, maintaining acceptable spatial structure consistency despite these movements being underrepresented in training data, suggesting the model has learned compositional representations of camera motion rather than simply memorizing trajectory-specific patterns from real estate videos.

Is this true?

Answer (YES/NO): NO